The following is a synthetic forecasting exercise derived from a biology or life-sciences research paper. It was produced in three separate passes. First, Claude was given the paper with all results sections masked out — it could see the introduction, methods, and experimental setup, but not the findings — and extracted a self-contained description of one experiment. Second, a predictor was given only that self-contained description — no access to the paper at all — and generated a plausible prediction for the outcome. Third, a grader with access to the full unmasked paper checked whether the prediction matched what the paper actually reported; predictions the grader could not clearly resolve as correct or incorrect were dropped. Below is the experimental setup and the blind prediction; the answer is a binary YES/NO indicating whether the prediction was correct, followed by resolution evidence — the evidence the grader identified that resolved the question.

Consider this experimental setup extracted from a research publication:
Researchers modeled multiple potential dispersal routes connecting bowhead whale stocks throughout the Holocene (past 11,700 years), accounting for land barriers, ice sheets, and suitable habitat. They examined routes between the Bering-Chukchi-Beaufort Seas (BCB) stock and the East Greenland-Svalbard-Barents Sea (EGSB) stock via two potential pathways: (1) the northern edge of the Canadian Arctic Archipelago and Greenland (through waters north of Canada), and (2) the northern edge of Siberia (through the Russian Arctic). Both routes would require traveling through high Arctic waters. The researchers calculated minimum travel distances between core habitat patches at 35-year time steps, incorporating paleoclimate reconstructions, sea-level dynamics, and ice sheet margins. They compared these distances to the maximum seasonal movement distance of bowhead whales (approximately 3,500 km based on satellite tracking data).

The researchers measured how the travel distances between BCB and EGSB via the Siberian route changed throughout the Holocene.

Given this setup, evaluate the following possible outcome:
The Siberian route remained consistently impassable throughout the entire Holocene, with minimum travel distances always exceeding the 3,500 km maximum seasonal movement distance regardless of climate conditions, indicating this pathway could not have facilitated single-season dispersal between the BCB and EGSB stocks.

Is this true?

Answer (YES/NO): NO